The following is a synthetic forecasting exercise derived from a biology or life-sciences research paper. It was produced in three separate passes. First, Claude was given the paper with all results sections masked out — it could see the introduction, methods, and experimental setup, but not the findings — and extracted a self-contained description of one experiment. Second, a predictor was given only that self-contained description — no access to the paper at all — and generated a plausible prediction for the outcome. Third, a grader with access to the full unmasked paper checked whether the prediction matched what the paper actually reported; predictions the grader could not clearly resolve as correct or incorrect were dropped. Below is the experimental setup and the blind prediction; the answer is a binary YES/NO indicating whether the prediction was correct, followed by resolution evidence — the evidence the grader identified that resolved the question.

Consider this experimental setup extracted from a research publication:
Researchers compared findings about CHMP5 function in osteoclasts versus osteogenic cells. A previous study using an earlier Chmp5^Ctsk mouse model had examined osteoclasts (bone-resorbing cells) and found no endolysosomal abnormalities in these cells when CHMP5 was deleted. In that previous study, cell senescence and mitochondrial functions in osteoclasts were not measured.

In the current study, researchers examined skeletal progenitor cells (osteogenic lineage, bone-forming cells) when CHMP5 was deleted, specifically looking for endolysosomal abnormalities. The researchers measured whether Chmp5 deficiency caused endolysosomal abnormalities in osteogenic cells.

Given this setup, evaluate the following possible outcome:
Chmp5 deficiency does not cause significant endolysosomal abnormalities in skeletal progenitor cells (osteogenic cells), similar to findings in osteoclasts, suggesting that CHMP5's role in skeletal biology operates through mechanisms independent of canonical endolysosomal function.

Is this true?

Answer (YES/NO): NO